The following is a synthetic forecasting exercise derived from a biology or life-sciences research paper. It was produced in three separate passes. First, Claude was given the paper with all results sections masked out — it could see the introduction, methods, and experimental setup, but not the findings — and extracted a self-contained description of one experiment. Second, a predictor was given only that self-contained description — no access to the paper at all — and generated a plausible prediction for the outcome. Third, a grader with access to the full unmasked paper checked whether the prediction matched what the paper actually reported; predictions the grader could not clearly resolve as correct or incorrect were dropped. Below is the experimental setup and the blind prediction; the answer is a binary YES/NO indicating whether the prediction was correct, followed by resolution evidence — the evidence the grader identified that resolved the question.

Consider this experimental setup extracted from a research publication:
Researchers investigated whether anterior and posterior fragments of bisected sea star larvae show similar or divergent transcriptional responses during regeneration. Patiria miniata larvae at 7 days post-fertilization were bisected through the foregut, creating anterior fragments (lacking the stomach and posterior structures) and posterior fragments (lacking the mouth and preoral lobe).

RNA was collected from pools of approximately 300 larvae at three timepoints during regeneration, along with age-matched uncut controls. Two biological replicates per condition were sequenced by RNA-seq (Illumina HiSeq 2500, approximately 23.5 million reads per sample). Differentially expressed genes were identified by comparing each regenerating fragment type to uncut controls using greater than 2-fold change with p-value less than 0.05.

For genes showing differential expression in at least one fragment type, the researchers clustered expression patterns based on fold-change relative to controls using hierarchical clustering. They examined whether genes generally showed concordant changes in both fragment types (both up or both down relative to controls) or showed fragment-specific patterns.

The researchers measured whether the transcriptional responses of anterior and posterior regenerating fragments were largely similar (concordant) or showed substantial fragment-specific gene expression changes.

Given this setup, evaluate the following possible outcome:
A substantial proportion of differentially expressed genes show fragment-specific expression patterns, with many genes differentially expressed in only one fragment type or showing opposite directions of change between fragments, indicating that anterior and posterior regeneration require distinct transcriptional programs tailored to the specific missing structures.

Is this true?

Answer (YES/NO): YES